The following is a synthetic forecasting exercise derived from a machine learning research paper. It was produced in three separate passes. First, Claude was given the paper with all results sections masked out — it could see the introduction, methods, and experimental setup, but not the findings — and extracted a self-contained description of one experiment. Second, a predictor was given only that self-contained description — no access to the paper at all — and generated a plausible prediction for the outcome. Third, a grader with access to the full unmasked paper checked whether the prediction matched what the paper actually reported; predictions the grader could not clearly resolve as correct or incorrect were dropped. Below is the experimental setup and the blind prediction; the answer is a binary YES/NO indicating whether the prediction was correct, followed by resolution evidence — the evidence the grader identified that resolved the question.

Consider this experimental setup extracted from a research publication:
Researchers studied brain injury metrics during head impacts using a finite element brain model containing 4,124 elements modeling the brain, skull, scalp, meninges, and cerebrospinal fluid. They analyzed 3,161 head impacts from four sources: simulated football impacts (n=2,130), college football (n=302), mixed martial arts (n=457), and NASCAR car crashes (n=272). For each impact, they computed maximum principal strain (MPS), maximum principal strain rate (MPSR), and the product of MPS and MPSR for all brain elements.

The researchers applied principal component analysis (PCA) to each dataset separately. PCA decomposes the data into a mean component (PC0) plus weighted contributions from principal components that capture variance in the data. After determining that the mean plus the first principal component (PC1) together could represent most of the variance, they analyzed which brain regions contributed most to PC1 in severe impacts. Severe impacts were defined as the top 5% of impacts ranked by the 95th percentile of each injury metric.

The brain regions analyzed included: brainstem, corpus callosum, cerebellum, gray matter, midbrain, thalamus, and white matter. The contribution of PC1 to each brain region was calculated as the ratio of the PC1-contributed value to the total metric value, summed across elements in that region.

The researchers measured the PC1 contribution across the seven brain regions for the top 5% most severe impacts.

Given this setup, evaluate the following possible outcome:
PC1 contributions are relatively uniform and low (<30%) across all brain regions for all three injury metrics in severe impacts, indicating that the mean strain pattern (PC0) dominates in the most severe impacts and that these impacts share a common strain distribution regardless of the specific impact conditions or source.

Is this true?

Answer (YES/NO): NO